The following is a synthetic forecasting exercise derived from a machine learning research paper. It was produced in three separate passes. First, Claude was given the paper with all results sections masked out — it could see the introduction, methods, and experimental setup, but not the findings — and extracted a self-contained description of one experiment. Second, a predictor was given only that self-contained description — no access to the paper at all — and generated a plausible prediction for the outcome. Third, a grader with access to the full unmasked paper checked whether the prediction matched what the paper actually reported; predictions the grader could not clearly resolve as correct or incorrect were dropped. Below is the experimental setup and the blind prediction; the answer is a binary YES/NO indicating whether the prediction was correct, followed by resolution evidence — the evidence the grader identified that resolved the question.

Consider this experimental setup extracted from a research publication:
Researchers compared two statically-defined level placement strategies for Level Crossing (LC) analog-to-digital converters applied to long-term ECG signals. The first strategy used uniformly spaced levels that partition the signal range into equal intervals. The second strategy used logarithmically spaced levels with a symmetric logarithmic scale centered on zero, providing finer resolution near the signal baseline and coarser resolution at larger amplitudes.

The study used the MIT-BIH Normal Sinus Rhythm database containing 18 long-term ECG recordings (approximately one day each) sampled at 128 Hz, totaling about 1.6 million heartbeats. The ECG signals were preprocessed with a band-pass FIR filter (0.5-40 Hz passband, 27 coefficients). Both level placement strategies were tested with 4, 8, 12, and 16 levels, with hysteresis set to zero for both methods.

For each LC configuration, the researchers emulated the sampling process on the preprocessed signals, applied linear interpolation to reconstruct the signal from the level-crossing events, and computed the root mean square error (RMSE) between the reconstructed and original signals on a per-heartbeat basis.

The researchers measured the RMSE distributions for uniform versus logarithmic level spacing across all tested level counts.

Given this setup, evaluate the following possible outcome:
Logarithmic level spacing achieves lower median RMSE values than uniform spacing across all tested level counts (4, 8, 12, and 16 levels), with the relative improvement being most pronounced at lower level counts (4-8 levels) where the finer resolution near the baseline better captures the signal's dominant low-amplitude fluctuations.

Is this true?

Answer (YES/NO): NO